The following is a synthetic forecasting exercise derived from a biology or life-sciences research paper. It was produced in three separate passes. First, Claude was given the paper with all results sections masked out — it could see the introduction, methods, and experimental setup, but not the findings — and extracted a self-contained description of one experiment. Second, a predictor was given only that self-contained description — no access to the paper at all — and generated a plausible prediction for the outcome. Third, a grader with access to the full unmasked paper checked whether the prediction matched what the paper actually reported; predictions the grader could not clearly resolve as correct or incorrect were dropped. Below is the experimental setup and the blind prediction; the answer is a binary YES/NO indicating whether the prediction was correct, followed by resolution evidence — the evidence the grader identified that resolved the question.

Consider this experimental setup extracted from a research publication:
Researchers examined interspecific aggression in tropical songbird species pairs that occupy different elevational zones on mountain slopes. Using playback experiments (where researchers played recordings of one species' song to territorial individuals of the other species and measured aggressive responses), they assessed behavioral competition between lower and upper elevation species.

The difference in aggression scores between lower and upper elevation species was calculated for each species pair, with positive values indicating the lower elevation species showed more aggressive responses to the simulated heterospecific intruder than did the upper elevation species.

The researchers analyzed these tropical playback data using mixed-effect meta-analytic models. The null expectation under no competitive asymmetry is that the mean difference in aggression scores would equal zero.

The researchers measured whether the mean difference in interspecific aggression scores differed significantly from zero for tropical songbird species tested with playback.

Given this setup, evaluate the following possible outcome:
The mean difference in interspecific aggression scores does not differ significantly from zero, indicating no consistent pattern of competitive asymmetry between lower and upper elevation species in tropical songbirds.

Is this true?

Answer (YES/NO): NO